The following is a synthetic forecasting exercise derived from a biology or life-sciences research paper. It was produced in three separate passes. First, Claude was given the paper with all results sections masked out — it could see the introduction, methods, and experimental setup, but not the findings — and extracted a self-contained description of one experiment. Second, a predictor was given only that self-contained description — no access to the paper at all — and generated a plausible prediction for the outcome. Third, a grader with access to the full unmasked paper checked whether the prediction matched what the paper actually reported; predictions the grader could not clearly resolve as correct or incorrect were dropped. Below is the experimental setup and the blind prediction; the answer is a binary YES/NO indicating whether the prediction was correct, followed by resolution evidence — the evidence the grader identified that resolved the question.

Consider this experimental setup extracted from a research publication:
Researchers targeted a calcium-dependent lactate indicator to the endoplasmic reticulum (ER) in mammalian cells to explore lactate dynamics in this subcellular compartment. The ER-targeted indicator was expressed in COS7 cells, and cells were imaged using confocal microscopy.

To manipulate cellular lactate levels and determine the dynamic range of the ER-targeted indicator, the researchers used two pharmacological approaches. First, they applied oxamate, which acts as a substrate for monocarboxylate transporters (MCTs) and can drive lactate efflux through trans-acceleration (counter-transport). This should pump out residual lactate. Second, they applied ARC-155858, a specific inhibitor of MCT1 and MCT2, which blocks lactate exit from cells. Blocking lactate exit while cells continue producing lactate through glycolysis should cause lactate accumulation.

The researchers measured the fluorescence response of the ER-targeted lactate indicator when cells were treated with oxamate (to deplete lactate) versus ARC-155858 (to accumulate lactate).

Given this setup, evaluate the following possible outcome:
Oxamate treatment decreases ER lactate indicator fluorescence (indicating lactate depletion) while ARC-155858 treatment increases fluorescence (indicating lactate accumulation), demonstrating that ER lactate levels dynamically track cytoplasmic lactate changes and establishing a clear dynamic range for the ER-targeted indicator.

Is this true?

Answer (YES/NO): YES